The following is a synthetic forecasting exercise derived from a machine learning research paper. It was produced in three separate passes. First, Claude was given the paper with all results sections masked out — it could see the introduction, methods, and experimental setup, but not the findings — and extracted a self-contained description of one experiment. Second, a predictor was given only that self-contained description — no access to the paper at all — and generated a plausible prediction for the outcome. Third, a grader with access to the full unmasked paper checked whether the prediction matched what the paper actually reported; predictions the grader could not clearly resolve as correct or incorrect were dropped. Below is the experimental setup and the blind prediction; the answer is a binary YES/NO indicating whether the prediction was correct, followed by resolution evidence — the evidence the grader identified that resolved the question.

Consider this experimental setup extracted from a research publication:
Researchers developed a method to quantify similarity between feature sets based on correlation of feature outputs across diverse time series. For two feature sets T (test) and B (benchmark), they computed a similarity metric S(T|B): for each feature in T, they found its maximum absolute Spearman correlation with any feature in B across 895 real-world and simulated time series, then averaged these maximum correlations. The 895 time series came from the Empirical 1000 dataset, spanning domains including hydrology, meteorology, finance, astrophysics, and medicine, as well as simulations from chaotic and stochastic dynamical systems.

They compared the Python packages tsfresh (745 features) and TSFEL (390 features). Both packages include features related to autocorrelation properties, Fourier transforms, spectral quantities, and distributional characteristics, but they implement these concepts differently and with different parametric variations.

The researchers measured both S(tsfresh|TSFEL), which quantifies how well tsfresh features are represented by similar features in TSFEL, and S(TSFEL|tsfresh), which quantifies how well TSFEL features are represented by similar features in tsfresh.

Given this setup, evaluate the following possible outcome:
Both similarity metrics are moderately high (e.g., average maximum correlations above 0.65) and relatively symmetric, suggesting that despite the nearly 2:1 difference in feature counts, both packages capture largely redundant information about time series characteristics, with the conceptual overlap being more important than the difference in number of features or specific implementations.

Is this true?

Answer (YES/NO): NO